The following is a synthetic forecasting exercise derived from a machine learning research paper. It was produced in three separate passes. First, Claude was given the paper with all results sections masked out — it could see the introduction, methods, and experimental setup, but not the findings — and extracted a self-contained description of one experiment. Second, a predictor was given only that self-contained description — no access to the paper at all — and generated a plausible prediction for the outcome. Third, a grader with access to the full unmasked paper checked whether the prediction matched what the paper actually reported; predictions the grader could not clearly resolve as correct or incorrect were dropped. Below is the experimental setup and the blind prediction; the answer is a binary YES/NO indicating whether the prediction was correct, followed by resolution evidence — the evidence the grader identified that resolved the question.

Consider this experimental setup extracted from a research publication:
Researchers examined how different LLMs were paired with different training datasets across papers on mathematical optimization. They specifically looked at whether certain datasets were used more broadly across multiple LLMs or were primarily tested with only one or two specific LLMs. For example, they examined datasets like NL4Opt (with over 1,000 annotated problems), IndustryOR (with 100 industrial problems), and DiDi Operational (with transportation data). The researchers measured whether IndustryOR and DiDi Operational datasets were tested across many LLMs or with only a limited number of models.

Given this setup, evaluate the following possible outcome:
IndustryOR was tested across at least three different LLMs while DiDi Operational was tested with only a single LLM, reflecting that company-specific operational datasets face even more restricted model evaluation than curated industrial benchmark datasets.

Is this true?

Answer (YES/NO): NO